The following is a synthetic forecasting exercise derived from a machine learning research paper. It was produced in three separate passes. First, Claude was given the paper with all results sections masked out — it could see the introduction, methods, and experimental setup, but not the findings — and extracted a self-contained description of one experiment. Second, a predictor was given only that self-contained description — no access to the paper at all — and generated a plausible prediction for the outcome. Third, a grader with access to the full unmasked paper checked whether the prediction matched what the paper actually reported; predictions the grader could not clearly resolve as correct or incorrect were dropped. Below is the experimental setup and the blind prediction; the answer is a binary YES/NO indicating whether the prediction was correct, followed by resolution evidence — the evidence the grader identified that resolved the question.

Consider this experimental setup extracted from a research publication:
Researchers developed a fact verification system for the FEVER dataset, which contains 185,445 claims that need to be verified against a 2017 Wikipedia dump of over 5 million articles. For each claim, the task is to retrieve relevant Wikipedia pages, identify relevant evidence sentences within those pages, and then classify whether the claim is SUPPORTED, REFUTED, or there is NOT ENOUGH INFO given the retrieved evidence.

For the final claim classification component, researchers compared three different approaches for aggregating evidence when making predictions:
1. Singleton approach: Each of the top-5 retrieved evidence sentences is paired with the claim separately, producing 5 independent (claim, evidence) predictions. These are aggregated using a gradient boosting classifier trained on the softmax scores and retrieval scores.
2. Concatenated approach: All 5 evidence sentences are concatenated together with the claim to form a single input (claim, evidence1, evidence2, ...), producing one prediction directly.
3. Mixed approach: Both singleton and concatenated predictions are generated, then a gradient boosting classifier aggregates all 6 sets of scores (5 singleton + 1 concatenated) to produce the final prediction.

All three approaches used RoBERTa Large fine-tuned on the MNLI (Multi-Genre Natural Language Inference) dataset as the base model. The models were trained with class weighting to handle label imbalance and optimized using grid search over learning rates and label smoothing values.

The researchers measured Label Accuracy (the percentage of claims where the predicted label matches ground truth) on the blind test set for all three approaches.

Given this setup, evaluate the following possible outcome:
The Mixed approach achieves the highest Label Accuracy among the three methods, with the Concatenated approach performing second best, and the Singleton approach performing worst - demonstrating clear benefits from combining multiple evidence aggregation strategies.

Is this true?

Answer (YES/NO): NO